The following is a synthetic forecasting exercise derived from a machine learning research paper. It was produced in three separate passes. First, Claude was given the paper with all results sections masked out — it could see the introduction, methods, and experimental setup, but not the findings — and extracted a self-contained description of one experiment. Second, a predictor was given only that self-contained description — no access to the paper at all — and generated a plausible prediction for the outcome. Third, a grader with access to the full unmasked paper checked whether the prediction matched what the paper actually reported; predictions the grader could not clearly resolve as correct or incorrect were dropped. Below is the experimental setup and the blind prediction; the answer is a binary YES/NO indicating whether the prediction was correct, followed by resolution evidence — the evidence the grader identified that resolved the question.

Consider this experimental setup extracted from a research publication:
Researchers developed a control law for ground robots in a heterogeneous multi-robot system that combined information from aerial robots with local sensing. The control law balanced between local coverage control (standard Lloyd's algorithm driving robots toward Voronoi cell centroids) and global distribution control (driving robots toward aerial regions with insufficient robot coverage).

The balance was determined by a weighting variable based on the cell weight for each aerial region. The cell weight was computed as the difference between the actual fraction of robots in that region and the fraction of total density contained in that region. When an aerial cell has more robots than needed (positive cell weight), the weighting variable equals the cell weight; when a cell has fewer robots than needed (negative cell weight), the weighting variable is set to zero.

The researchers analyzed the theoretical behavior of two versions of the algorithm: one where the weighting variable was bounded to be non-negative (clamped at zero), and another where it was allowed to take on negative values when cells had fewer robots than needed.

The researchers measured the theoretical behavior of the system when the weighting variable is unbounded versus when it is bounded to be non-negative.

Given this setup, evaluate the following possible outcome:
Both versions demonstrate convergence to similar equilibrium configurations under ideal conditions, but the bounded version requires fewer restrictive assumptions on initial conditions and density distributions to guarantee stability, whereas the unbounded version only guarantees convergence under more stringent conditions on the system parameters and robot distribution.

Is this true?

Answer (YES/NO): NO